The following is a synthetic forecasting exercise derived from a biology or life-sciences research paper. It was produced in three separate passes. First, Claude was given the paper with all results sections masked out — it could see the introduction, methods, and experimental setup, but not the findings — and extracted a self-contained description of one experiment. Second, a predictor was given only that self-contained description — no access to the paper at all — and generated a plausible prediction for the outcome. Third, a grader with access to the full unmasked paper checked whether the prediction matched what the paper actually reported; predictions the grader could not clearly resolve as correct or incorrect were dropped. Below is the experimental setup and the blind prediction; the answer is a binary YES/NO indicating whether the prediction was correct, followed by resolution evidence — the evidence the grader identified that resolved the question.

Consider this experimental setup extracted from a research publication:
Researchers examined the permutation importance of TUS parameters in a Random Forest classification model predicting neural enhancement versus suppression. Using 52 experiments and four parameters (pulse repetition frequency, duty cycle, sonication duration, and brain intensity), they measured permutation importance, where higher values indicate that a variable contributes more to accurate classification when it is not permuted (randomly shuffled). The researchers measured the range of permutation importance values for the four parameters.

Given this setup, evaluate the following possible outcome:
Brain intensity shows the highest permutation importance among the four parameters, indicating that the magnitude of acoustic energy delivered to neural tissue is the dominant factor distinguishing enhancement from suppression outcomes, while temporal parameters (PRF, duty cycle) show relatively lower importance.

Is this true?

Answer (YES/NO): NO